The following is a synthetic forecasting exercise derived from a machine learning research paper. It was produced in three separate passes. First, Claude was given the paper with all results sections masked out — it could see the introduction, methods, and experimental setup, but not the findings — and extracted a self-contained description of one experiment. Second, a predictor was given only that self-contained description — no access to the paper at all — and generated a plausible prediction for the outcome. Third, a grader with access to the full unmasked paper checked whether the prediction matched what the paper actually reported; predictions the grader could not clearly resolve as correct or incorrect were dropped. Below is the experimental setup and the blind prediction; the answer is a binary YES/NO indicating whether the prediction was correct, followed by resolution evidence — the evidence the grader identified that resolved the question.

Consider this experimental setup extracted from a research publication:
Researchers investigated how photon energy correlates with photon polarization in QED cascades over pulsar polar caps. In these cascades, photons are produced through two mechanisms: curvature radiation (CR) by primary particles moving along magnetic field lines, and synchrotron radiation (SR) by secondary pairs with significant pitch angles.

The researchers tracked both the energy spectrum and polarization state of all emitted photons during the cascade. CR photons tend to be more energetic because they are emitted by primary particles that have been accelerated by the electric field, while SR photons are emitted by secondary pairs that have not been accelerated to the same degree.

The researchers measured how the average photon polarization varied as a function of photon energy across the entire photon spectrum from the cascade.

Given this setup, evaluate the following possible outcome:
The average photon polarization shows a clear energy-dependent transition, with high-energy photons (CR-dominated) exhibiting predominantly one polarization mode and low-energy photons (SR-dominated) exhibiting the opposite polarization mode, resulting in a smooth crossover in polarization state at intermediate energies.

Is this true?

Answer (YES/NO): NO